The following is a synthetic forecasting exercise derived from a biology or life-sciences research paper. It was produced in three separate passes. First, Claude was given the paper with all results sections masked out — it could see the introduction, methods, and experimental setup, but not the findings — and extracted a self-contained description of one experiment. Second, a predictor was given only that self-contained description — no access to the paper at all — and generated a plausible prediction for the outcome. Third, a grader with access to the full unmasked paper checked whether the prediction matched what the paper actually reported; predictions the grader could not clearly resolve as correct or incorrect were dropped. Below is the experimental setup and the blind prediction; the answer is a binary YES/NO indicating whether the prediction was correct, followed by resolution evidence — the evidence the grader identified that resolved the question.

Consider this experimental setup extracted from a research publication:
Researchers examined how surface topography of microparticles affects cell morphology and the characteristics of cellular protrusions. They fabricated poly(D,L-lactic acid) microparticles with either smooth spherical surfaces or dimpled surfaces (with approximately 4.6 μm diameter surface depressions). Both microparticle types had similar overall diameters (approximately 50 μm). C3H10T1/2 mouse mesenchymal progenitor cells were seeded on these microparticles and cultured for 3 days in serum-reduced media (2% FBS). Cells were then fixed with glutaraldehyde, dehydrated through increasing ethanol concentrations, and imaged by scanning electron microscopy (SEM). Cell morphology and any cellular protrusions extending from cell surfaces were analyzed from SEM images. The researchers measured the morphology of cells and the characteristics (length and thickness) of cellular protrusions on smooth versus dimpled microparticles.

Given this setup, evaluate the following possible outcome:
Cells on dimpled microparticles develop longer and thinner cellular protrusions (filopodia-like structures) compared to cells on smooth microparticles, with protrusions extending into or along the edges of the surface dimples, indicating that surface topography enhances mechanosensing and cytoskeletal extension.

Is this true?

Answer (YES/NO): NO